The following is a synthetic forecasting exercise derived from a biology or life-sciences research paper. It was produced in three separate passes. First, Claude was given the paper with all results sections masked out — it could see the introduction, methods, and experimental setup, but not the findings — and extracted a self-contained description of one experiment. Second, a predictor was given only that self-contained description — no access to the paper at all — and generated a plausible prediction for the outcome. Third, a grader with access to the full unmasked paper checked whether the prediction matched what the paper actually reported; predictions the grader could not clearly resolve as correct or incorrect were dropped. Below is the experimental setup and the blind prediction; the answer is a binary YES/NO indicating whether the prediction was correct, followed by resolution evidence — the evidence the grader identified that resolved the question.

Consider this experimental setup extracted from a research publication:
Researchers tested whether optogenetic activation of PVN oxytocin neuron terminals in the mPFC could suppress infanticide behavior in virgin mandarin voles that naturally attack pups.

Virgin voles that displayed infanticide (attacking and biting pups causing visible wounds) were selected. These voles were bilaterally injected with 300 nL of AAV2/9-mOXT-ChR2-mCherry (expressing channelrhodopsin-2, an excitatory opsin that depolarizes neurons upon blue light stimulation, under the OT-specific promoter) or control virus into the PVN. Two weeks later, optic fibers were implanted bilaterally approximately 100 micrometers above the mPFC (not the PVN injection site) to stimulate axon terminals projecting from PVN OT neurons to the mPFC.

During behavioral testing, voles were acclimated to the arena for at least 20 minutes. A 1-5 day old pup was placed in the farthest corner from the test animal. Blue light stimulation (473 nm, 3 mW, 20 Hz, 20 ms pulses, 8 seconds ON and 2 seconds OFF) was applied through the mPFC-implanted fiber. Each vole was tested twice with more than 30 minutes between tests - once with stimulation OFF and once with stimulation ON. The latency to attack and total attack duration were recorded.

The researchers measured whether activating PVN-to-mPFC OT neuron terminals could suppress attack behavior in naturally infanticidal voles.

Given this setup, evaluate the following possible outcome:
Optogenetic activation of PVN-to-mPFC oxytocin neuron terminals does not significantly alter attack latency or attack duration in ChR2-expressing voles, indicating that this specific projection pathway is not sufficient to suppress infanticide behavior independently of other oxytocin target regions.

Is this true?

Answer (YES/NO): NO